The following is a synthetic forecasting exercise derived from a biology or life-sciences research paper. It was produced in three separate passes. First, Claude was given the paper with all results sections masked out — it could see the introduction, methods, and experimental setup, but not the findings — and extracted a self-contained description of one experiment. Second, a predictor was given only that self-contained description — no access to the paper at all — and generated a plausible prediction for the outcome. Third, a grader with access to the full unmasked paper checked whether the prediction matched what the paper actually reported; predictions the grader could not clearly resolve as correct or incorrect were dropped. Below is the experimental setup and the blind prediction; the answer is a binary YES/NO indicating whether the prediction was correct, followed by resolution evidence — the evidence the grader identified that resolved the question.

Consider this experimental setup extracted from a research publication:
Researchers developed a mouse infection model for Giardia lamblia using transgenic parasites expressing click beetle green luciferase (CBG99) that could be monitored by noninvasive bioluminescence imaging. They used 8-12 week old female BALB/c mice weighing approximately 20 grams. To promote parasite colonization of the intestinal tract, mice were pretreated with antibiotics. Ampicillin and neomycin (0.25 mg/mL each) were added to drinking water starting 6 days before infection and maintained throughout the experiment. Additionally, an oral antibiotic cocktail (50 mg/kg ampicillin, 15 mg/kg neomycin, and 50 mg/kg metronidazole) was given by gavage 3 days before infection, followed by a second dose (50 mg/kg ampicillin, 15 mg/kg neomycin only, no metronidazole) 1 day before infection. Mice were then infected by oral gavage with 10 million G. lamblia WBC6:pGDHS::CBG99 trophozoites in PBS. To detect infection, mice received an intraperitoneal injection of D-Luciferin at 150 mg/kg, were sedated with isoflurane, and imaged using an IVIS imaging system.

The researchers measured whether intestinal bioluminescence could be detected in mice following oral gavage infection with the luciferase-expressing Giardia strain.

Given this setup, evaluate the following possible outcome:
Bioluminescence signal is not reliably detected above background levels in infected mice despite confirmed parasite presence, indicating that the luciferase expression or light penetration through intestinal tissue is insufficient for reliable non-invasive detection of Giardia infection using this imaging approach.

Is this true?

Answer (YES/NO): NO